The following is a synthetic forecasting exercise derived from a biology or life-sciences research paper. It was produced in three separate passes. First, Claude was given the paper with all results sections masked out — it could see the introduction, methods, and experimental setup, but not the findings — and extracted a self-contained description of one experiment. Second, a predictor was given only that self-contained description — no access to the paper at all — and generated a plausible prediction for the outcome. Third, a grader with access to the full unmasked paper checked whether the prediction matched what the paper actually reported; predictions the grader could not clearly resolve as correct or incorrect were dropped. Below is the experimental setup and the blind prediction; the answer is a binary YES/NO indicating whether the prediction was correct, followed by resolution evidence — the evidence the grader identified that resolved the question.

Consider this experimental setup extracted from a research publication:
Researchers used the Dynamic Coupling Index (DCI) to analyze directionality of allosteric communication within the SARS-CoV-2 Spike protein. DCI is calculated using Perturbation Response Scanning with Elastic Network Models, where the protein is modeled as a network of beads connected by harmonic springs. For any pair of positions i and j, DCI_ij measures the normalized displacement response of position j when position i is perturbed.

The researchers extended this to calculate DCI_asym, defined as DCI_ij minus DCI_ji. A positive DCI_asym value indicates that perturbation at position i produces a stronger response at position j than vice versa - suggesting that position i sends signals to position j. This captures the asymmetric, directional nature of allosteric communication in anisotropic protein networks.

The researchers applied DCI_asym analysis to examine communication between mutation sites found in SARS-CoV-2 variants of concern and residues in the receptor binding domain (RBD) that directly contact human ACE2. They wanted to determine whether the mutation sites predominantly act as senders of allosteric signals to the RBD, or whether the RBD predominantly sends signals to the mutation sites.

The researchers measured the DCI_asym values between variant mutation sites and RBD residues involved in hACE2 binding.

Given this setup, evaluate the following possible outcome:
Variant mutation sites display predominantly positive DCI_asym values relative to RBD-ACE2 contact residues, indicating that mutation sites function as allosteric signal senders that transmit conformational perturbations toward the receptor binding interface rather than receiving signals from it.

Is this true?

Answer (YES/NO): NO